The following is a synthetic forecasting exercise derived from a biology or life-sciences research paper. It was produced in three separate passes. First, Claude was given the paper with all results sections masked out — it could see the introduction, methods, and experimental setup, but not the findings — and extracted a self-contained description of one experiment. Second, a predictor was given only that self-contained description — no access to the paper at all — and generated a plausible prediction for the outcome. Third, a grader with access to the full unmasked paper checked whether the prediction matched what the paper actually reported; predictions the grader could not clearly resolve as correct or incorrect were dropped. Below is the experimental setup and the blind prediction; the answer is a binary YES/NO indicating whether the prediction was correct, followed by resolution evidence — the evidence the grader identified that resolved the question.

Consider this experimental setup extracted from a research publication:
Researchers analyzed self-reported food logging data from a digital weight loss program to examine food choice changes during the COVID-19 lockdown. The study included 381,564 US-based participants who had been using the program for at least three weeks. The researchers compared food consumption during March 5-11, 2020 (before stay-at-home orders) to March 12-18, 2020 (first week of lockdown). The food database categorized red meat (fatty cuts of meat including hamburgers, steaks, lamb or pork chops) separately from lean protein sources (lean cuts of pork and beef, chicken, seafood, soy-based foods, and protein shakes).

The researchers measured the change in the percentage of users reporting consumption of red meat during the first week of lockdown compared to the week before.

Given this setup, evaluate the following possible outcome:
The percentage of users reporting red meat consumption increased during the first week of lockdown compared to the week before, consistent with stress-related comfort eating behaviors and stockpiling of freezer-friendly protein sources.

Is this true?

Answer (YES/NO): YES